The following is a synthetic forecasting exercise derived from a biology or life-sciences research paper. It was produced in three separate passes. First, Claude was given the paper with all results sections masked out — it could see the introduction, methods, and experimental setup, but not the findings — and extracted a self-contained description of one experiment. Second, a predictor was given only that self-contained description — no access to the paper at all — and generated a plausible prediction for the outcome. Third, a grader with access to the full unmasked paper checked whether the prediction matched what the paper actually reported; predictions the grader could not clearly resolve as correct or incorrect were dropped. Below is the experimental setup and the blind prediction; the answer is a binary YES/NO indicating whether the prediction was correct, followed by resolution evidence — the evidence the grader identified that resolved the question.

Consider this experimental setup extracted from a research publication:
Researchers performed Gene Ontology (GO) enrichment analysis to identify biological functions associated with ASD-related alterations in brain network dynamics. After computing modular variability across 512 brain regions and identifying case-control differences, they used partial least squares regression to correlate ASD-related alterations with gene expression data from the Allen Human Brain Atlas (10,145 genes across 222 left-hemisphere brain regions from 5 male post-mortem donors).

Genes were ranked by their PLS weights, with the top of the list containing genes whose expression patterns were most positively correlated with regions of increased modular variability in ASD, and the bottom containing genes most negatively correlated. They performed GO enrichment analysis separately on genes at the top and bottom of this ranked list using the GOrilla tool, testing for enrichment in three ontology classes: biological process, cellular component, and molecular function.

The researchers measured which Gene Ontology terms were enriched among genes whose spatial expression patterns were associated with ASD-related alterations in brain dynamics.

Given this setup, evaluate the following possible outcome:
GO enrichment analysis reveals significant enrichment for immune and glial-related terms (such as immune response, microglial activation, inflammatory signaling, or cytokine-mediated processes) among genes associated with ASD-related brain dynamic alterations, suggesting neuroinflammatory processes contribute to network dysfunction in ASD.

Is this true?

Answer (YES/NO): NO